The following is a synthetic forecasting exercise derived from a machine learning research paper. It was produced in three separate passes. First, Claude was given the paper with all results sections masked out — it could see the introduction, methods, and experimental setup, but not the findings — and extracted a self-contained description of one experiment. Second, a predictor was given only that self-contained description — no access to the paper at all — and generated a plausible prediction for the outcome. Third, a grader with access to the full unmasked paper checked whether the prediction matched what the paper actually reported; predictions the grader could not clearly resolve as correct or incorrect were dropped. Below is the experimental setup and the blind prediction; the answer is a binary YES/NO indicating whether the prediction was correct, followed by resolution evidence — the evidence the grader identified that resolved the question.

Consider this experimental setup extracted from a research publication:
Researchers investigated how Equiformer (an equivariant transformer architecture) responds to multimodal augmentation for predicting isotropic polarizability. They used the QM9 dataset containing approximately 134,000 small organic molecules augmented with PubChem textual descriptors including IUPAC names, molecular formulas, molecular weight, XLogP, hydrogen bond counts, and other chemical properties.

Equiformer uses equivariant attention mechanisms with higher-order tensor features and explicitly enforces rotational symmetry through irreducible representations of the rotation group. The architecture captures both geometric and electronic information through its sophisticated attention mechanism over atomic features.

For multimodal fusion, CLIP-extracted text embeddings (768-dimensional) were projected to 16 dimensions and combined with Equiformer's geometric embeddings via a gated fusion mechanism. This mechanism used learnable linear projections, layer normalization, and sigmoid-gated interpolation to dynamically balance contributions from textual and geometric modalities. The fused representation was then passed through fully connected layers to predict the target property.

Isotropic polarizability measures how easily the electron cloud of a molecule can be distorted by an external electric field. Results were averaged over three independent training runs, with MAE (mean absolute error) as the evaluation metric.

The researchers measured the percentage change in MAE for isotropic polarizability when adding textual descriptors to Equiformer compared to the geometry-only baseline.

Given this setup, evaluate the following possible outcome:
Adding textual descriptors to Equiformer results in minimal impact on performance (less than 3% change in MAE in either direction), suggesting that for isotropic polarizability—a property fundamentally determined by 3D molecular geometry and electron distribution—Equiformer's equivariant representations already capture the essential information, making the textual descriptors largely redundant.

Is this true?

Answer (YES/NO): NO